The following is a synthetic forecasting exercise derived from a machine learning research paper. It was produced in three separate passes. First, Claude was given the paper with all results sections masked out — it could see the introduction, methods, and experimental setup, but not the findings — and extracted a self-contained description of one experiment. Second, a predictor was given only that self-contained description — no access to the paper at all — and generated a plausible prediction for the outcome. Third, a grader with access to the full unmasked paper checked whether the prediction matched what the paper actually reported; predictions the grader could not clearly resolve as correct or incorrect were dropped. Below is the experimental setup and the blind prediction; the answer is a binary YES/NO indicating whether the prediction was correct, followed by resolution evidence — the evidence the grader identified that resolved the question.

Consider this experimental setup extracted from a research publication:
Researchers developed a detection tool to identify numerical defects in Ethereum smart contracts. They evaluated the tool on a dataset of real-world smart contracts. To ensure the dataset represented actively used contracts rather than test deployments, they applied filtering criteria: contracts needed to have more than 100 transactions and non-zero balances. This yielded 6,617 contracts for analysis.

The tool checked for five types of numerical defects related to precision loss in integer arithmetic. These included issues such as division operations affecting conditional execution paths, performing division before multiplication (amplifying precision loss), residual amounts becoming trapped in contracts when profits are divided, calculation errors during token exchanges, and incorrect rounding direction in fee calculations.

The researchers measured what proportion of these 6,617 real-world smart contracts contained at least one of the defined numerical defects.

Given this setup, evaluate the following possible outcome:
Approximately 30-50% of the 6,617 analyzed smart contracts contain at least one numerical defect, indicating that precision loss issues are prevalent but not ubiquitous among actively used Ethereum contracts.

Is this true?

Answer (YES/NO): NO